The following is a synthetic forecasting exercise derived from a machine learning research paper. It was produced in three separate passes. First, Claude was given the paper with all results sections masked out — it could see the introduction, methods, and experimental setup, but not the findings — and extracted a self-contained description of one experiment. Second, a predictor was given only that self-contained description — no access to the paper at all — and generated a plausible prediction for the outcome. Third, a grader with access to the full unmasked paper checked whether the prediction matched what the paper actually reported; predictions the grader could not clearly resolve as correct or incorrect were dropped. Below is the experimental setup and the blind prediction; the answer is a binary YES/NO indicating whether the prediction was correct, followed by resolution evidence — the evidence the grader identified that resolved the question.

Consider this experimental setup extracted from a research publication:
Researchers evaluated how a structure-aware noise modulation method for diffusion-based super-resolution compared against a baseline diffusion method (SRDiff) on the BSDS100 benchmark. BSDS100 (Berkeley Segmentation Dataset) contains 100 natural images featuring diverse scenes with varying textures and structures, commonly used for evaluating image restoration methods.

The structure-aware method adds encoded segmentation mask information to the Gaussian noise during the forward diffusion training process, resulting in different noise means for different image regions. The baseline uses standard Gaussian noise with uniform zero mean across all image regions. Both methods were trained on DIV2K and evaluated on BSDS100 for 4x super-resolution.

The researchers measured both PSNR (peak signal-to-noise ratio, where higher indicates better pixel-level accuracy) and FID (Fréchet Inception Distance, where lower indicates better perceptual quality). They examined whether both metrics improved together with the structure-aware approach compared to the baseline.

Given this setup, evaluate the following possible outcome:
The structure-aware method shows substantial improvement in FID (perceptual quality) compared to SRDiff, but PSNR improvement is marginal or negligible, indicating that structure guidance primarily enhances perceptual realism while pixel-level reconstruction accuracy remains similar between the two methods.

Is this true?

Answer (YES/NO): NO